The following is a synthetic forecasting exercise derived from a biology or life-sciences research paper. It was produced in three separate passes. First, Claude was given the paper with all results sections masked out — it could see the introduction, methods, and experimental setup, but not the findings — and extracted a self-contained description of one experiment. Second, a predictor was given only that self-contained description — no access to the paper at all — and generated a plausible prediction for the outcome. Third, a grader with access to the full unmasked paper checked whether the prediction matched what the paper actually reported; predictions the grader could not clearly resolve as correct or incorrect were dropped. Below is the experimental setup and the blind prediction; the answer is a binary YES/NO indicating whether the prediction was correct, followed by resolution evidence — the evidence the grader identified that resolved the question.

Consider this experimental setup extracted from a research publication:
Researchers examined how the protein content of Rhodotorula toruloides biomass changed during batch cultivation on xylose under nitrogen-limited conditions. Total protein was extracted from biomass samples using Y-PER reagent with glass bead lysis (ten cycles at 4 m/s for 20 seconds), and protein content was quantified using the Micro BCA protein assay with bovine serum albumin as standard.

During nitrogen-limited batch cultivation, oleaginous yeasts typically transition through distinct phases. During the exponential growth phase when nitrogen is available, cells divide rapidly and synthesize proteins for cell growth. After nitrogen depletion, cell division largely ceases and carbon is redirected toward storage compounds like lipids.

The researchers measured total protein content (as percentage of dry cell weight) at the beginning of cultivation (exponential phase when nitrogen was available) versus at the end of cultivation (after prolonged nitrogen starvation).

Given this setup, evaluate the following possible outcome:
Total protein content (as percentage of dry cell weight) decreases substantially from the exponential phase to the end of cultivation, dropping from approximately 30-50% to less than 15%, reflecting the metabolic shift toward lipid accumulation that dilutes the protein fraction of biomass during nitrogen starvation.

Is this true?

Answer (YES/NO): NO